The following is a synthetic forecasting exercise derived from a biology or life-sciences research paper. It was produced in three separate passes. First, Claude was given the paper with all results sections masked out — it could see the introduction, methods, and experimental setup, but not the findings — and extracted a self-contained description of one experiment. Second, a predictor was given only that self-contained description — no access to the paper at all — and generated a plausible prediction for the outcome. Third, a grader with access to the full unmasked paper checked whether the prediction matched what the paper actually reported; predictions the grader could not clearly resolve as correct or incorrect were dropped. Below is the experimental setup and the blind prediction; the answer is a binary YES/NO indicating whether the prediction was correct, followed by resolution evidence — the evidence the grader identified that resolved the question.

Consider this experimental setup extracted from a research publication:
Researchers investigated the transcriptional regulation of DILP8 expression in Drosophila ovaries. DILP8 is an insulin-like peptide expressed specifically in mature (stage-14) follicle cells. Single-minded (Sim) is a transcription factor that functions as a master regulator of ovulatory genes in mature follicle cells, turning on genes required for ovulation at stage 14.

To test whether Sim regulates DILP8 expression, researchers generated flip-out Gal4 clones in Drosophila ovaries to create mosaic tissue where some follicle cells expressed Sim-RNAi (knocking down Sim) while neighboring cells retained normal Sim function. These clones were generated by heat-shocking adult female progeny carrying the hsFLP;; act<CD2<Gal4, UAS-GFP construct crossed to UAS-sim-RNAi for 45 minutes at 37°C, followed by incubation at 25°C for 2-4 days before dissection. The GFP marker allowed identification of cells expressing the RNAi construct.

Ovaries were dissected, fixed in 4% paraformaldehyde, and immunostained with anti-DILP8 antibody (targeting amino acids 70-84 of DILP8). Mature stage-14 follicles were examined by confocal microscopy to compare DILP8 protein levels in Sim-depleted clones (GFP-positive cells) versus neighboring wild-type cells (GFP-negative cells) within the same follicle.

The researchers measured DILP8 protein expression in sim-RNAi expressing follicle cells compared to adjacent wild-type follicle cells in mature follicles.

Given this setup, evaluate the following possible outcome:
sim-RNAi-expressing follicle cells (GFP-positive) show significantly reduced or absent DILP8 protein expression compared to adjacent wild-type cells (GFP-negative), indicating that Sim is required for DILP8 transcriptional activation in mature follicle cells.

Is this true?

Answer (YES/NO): YES